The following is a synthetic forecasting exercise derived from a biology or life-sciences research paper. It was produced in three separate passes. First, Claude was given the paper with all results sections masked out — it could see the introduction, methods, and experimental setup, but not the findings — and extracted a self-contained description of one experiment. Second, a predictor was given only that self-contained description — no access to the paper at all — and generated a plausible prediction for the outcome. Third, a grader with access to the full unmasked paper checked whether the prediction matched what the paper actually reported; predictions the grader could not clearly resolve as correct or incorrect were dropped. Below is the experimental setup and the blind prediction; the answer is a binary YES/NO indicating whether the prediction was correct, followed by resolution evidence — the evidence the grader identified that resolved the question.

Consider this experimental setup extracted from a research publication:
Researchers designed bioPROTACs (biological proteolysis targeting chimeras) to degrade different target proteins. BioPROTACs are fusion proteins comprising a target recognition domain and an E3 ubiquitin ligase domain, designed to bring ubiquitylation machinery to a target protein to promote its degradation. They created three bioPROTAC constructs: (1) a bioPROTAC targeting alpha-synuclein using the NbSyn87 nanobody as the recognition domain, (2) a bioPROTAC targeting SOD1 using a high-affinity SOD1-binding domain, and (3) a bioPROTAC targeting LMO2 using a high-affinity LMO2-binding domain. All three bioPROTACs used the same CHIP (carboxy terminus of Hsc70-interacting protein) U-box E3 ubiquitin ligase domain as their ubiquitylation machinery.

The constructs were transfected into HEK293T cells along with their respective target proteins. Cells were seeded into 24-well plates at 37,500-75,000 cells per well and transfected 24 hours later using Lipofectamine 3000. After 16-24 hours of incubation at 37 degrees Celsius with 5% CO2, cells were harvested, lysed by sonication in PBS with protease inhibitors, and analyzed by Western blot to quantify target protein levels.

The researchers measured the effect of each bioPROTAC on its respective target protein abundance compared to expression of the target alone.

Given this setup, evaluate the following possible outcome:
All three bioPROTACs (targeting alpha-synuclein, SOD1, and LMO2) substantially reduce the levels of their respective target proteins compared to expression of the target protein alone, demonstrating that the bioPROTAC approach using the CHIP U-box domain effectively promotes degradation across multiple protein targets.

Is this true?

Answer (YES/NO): NO